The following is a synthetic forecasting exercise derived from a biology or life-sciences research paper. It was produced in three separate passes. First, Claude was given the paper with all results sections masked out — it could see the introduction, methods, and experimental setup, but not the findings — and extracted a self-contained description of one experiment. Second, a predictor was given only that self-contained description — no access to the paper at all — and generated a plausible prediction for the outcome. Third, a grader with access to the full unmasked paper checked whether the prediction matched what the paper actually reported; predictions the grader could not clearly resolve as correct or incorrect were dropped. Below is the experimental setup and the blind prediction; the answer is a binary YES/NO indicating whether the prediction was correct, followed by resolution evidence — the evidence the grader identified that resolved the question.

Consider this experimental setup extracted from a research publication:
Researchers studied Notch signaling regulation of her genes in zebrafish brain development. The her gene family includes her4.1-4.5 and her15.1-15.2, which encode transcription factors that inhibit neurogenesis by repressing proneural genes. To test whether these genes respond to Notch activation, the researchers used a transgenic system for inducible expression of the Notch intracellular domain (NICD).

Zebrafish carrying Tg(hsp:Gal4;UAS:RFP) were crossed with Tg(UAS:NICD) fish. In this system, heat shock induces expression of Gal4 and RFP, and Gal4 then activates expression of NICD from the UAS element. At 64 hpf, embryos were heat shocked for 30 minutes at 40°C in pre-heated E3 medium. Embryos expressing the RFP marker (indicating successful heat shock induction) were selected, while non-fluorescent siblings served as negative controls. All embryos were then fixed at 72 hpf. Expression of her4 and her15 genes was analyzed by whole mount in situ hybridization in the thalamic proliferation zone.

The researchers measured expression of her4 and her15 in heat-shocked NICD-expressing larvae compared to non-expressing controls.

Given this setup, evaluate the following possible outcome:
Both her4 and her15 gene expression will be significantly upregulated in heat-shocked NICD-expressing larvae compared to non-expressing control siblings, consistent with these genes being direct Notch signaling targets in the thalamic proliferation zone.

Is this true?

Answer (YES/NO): YES